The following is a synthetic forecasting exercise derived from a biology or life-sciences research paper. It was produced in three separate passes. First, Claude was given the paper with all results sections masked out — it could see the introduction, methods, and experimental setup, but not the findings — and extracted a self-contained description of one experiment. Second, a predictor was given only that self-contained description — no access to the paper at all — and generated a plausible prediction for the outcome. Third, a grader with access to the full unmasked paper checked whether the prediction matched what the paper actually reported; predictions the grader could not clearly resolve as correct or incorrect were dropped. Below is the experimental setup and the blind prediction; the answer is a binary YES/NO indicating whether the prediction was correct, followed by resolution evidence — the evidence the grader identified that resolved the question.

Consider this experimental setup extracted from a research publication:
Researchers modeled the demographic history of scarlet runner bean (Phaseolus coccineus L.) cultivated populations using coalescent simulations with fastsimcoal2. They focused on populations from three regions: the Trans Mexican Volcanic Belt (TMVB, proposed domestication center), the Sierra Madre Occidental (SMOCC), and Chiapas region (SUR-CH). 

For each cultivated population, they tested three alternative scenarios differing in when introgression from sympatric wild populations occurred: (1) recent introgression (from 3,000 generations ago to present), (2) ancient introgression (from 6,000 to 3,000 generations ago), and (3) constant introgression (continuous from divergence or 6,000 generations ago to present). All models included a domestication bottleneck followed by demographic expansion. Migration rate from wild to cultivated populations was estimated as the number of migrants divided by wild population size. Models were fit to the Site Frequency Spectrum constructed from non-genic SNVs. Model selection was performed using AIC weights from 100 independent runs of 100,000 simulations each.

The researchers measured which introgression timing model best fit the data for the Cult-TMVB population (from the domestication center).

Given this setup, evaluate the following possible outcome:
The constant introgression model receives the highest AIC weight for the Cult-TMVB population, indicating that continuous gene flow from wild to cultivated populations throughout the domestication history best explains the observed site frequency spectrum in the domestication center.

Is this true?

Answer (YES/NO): YES